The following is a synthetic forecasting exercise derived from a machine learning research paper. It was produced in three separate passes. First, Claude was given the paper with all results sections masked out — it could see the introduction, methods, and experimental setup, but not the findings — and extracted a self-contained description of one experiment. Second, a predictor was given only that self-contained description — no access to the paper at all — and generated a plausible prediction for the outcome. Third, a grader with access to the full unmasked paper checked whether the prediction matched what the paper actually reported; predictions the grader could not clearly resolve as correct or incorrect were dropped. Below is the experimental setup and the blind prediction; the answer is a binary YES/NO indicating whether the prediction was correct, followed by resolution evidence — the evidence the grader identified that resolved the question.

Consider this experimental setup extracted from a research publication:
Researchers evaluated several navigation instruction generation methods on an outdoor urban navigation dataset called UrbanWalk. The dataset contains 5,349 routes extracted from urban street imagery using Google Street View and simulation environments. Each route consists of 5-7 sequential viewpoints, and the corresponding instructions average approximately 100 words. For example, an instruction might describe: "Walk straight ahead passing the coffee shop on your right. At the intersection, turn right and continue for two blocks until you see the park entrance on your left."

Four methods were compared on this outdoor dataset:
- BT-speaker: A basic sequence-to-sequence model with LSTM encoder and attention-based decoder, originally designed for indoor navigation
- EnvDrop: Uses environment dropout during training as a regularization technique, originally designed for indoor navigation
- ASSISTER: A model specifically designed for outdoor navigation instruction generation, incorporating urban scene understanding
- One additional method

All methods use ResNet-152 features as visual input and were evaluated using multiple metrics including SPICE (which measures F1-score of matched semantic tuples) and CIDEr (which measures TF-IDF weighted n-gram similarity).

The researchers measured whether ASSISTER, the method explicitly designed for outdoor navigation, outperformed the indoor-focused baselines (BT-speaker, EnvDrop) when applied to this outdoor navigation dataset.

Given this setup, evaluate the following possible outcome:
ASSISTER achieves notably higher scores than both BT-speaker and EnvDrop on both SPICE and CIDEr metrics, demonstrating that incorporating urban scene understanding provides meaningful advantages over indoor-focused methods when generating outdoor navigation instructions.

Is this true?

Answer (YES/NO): NO